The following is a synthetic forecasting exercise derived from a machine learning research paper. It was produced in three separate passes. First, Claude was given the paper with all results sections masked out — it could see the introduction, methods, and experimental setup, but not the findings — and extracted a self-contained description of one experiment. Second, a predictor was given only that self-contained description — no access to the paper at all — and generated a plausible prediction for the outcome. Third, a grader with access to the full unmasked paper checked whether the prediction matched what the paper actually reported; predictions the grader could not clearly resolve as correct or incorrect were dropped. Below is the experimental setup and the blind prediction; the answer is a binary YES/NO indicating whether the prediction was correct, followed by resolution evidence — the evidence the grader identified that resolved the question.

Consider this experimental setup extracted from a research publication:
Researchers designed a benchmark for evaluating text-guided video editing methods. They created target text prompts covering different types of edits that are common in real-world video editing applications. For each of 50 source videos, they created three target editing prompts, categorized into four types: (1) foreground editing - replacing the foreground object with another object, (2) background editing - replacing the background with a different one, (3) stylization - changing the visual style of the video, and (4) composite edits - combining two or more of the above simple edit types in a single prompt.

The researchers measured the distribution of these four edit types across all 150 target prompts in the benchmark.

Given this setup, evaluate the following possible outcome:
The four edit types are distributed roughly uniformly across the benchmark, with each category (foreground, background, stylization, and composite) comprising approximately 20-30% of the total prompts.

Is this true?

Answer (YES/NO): NO